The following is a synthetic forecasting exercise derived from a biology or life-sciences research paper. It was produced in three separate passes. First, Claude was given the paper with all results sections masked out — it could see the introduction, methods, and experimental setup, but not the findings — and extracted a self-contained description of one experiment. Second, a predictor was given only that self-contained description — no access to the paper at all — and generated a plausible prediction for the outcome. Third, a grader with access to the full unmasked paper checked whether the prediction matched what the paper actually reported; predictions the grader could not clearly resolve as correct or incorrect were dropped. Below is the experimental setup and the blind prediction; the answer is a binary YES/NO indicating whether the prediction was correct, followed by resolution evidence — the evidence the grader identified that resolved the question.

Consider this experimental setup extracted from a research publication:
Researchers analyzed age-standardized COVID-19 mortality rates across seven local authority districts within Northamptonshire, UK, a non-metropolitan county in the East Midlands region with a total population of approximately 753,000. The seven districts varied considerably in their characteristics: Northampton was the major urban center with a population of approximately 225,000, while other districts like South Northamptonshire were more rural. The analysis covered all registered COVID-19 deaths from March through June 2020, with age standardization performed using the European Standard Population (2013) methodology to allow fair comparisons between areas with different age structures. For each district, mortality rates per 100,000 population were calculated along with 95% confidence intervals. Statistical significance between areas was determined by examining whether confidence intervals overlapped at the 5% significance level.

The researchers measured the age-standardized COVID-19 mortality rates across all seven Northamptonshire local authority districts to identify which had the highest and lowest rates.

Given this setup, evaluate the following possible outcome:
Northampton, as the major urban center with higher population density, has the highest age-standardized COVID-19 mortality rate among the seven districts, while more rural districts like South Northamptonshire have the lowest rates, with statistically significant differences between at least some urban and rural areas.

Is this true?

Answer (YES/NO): YES